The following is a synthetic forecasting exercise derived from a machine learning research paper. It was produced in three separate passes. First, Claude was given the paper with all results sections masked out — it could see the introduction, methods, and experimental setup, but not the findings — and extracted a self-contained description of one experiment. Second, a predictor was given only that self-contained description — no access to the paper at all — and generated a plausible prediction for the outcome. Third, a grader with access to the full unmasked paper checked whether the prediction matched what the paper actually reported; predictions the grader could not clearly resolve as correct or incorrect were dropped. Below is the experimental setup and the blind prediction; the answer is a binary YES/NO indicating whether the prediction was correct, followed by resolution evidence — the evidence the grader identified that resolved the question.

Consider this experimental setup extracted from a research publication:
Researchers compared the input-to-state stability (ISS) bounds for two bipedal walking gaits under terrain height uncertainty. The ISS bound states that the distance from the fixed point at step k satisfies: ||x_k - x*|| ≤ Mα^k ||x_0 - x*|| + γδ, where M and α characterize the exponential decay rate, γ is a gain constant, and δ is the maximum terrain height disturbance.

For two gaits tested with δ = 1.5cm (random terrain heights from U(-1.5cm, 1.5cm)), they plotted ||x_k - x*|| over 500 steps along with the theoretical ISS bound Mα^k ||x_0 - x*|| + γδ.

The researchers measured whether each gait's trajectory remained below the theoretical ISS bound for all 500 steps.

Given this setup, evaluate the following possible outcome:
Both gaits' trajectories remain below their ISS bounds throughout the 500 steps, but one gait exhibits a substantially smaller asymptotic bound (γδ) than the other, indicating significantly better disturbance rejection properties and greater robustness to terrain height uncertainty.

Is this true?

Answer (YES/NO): NO